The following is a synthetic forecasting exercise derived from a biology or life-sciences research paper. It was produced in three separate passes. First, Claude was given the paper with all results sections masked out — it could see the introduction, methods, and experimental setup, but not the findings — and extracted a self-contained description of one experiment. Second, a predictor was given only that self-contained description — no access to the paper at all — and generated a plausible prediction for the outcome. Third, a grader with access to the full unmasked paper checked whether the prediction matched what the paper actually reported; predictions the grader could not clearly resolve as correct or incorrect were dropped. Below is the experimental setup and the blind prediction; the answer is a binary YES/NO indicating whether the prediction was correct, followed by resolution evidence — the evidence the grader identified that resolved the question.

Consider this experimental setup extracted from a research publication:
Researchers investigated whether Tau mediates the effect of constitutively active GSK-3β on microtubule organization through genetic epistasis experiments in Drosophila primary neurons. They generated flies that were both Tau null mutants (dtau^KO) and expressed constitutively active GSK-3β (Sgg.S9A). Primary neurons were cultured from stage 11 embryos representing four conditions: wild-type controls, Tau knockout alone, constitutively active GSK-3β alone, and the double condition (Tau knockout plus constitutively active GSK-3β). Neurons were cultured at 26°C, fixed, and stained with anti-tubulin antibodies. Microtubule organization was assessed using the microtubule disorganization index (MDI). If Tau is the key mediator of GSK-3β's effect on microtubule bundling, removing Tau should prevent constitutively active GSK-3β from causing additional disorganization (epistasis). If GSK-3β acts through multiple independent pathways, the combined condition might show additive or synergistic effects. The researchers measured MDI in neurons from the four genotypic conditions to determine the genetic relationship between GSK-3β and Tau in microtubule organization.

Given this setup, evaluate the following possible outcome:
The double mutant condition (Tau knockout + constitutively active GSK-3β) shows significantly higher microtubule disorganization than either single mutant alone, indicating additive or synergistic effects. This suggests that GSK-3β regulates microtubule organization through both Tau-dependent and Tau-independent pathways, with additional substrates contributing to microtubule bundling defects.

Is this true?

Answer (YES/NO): NO